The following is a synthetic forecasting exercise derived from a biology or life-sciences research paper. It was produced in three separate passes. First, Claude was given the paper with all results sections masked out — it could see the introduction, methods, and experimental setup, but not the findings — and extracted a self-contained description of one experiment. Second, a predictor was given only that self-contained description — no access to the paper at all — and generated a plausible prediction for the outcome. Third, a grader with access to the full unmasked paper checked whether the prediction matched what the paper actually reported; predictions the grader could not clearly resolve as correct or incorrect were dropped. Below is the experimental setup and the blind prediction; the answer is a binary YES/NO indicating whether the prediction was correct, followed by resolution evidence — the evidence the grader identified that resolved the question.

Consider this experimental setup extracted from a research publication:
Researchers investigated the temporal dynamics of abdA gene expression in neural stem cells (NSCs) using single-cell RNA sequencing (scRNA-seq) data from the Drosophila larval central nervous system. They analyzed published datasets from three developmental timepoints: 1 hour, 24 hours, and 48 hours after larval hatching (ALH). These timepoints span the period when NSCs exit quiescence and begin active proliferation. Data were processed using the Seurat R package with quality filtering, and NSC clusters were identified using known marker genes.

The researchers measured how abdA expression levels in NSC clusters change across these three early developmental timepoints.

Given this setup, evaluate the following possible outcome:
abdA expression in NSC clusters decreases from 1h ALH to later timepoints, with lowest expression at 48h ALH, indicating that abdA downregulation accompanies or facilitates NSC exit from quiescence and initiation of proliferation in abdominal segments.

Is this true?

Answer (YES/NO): NO